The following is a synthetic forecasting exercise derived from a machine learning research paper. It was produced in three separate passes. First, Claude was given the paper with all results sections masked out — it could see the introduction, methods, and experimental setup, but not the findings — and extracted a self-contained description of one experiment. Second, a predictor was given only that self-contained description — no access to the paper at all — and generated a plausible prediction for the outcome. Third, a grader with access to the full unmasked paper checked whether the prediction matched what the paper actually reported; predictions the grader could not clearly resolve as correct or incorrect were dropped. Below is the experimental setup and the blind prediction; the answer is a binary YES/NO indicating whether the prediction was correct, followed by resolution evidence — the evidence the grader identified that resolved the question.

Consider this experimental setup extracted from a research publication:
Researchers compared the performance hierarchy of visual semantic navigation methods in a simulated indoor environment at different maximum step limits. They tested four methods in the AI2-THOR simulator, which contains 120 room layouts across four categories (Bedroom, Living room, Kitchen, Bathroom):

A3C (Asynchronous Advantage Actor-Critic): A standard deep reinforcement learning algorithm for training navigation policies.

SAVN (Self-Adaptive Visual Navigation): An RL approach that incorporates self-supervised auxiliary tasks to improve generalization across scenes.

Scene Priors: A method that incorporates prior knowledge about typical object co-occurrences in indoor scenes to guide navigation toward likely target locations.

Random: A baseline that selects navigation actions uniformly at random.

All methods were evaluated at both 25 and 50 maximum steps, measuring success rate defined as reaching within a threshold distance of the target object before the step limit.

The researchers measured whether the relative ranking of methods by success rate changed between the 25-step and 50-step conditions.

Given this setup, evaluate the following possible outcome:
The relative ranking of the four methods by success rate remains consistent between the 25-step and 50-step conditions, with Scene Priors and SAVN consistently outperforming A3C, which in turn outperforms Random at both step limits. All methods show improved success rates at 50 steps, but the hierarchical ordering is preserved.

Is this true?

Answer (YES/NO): YES